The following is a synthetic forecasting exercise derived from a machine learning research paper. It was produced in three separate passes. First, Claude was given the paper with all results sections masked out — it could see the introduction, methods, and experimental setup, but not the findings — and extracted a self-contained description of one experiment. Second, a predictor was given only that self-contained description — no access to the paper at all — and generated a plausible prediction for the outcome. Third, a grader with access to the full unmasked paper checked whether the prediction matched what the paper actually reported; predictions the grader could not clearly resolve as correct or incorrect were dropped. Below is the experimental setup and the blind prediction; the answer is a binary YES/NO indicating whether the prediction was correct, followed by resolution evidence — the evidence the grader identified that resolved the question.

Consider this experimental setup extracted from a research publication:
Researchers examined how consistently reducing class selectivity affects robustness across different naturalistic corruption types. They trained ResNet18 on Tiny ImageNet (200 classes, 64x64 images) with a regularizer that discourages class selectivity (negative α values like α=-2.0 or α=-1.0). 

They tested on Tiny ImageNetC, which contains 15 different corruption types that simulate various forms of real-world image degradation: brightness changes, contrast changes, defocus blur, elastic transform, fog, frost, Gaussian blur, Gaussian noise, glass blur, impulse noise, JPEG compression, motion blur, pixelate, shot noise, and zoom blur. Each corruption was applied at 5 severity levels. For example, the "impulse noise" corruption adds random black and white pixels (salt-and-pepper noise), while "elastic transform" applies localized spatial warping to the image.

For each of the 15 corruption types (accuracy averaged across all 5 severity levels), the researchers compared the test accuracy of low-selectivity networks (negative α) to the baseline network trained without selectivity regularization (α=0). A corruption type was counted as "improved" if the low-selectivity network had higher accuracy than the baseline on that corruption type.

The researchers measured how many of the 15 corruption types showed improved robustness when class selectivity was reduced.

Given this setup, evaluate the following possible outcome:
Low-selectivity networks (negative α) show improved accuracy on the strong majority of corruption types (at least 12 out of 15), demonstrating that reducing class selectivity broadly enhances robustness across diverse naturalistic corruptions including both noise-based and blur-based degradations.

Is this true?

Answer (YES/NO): YES